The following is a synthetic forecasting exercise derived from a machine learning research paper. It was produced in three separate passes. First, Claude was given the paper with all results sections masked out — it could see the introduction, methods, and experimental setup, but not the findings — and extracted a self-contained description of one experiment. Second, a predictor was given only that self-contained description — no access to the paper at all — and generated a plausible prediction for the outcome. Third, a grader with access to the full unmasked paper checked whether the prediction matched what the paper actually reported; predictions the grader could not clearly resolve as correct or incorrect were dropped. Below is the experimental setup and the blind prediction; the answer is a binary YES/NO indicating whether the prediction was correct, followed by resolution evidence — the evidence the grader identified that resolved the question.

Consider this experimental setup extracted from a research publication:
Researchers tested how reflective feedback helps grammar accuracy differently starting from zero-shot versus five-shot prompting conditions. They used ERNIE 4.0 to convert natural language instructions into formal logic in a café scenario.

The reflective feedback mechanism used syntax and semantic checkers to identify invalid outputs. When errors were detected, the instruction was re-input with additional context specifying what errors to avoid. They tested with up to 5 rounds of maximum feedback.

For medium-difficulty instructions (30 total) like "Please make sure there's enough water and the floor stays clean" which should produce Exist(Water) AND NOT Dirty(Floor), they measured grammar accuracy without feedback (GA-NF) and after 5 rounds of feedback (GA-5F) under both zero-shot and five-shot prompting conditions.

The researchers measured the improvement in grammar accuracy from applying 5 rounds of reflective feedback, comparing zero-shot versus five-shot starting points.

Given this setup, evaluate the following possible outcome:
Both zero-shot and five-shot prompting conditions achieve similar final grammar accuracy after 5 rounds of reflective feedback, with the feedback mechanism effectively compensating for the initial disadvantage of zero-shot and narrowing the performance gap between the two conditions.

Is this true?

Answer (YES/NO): NO